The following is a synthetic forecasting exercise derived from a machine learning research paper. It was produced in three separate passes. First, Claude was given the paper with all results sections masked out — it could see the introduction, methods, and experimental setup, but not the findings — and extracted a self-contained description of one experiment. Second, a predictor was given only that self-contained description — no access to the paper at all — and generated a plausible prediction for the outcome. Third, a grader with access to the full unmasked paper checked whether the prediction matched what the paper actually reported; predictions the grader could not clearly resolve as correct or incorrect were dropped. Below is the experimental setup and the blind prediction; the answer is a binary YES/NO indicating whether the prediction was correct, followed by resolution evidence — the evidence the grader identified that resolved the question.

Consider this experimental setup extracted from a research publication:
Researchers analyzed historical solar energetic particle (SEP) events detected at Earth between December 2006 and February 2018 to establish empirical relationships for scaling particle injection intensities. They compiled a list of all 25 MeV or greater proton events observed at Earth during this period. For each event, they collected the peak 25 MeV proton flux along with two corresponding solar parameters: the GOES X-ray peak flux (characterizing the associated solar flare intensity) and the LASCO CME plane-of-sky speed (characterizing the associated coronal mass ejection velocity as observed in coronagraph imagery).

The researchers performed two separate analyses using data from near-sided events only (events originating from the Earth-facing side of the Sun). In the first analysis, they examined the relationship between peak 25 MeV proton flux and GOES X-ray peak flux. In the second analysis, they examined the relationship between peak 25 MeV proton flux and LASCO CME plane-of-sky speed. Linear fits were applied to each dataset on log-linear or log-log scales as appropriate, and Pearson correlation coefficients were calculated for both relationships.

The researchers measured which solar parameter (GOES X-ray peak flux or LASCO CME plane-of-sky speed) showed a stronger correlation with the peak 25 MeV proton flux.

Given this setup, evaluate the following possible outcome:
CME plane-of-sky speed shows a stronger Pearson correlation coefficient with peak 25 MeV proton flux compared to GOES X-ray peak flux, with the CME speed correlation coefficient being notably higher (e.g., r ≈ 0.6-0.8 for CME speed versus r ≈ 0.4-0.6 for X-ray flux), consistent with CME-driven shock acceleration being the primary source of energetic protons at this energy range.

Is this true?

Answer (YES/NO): YES